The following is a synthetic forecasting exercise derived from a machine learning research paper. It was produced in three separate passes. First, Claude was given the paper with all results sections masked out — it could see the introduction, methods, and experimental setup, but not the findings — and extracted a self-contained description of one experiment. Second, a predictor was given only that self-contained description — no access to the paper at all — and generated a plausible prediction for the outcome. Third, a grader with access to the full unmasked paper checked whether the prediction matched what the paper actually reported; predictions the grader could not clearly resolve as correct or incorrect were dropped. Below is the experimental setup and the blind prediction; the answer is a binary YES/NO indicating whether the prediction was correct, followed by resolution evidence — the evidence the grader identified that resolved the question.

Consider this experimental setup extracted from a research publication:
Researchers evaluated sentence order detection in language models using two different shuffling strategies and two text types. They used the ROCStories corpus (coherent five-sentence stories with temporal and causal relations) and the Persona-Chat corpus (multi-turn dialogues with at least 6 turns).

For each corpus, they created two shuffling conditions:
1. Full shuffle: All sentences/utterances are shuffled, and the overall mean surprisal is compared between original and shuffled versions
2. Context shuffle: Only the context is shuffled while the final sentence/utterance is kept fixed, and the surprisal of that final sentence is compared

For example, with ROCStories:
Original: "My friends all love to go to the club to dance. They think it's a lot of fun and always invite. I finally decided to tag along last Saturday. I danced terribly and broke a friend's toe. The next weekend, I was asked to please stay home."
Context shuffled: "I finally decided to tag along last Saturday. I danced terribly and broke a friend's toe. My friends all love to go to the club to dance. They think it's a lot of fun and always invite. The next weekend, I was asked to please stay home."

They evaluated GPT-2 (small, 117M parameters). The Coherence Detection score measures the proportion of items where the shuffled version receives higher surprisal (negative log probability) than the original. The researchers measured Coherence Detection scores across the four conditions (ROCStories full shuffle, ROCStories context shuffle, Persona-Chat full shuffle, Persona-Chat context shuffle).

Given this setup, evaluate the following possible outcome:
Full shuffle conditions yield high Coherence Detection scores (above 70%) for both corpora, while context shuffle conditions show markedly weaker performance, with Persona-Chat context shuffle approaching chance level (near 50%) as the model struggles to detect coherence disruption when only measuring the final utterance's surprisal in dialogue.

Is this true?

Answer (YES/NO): NO